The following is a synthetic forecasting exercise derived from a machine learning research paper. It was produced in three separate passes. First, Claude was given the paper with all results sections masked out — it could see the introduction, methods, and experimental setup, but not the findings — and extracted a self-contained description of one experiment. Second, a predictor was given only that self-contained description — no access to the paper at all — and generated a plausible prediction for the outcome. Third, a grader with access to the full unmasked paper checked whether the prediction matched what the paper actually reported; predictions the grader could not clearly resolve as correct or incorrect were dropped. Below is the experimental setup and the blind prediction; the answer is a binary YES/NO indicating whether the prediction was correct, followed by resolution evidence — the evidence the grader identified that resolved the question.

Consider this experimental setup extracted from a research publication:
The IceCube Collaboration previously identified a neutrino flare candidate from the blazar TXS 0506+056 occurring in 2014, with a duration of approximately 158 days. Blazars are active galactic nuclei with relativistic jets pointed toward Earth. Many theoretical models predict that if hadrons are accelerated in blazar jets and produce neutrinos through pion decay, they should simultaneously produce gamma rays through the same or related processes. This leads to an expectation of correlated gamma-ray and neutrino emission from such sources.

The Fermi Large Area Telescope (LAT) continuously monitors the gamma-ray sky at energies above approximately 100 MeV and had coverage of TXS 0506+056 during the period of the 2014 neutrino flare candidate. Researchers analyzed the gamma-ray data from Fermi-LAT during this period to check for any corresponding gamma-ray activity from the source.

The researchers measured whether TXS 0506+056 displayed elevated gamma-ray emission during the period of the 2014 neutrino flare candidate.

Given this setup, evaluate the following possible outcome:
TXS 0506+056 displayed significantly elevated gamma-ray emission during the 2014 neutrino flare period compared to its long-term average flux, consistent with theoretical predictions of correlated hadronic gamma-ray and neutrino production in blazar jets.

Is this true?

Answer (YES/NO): NO